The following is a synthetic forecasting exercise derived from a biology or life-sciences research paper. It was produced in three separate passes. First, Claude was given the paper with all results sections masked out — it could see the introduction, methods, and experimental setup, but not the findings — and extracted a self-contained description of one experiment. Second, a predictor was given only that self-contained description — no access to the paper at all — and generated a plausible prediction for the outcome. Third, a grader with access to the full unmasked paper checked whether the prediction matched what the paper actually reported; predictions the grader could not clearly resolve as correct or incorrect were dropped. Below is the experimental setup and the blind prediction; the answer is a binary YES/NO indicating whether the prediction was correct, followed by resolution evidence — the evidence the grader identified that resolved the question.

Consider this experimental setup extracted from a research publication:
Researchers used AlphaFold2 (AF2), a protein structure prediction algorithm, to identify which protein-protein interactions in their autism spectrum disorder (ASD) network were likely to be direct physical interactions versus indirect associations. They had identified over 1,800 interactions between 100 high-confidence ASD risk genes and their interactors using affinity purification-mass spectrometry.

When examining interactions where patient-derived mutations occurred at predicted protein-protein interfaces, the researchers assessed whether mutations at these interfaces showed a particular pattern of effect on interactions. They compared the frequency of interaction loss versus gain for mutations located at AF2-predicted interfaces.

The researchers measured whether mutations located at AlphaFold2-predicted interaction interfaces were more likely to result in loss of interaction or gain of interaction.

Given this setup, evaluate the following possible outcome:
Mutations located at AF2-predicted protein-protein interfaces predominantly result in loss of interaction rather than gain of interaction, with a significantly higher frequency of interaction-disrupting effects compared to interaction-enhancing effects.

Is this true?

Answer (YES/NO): YES